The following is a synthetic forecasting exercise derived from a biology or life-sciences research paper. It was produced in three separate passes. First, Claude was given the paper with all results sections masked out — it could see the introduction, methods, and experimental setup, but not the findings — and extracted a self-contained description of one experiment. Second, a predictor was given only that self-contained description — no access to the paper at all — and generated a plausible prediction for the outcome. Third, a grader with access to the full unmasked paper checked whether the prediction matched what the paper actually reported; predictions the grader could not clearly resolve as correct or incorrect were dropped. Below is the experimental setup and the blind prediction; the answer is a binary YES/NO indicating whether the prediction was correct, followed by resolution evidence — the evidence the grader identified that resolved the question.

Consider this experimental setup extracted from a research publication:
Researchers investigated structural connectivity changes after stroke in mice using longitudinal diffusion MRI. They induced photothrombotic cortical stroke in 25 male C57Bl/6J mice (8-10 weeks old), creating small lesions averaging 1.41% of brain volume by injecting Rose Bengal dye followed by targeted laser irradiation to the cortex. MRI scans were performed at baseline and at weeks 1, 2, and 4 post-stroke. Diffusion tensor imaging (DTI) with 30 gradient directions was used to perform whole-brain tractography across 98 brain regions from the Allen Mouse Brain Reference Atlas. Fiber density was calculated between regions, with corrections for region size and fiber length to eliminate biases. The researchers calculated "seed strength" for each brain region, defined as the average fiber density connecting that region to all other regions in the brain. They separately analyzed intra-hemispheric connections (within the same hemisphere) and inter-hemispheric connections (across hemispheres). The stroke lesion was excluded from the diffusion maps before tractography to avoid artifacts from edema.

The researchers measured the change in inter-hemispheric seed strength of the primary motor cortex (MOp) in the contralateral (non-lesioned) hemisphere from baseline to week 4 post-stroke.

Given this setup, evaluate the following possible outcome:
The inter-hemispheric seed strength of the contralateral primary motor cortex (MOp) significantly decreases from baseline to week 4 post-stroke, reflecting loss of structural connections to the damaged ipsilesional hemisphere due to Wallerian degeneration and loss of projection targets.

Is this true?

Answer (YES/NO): NO